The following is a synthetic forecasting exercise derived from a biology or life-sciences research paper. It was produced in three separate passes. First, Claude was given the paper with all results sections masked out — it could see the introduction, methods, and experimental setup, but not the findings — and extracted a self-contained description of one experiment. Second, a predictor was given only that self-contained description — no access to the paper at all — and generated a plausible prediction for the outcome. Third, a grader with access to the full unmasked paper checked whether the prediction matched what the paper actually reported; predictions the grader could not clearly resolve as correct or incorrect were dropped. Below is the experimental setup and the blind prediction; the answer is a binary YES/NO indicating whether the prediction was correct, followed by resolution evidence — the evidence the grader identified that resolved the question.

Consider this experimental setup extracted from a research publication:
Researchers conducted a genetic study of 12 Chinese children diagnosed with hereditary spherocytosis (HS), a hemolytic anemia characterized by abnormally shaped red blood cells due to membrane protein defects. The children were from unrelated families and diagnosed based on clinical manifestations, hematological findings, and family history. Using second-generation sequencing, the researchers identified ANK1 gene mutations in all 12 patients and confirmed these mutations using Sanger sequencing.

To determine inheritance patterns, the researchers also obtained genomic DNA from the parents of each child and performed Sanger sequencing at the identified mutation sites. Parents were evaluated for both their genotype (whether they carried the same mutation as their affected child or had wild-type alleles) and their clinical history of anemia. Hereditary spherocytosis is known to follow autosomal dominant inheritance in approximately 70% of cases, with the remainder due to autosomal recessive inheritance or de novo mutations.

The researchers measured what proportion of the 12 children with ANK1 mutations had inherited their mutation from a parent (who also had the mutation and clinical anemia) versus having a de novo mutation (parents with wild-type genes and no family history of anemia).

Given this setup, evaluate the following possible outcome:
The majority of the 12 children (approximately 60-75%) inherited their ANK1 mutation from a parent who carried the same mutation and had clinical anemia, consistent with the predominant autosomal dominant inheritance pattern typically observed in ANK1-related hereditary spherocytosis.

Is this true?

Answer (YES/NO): NO